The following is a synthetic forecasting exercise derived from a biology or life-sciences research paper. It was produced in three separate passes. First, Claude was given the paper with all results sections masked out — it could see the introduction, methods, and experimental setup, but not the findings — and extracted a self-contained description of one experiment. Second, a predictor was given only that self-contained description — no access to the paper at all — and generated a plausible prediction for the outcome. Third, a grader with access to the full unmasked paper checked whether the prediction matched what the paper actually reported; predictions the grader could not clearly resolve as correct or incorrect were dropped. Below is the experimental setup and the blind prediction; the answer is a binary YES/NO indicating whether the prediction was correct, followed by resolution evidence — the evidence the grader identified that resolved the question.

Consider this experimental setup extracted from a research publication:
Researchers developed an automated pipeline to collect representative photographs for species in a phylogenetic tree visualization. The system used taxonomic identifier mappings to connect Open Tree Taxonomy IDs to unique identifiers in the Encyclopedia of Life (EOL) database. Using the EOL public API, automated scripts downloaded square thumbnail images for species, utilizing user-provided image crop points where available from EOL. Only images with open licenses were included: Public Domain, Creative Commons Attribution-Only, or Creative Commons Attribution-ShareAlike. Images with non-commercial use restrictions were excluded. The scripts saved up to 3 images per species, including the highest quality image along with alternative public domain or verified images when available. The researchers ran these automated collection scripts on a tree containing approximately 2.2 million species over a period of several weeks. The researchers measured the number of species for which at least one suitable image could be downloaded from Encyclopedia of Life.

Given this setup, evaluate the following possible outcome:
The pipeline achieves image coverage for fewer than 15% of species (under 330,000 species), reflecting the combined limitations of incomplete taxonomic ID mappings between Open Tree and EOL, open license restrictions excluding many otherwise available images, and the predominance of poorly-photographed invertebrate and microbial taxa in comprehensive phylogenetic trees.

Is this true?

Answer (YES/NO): YES